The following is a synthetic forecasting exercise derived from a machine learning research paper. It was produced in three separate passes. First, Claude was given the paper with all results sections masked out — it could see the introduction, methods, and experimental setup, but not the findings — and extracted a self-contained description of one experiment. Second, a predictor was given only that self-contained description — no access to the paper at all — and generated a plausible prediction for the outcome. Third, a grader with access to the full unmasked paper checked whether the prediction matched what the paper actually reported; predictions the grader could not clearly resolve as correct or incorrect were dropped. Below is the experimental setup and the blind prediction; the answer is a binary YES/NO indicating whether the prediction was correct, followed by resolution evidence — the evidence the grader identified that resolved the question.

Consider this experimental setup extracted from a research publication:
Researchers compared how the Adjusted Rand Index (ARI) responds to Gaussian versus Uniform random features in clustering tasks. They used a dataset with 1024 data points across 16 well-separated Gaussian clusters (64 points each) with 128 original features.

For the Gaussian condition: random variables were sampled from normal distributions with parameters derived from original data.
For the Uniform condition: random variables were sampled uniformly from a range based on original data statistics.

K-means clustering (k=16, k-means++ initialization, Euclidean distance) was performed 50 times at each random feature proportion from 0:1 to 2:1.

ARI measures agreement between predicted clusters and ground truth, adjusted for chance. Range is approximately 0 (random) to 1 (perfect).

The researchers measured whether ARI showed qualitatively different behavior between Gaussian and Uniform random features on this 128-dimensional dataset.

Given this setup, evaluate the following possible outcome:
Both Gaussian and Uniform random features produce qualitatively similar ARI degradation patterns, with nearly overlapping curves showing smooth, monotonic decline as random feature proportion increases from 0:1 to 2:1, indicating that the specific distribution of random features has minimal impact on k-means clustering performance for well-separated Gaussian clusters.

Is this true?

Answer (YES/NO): NO